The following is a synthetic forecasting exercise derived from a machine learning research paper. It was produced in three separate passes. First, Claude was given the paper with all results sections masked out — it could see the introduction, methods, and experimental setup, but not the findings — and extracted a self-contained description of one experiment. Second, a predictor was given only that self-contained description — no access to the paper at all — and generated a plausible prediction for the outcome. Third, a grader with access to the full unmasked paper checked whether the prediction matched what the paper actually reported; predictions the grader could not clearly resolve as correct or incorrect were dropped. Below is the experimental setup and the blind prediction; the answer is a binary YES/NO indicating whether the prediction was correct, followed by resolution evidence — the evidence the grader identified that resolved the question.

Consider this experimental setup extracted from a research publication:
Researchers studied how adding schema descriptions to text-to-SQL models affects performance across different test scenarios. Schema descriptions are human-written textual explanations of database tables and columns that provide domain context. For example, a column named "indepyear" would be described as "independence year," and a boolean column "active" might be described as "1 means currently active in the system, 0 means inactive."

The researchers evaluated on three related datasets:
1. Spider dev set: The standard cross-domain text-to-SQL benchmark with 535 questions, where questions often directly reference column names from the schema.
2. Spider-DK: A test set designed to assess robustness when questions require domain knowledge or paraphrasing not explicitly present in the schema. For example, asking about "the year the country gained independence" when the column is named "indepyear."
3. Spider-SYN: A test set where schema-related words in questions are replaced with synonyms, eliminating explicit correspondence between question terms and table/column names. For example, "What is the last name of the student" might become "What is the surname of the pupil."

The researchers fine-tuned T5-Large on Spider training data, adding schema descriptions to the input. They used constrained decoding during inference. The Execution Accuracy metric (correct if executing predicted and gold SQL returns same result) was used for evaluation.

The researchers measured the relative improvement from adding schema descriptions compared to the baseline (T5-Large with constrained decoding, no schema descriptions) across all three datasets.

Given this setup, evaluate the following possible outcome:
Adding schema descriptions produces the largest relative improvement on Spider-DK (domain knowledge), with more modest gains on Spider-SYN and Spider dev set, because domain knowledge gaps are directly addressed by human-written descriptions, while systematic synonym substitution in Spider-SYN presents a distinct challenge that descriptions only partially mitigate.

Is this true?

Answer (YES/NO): YES